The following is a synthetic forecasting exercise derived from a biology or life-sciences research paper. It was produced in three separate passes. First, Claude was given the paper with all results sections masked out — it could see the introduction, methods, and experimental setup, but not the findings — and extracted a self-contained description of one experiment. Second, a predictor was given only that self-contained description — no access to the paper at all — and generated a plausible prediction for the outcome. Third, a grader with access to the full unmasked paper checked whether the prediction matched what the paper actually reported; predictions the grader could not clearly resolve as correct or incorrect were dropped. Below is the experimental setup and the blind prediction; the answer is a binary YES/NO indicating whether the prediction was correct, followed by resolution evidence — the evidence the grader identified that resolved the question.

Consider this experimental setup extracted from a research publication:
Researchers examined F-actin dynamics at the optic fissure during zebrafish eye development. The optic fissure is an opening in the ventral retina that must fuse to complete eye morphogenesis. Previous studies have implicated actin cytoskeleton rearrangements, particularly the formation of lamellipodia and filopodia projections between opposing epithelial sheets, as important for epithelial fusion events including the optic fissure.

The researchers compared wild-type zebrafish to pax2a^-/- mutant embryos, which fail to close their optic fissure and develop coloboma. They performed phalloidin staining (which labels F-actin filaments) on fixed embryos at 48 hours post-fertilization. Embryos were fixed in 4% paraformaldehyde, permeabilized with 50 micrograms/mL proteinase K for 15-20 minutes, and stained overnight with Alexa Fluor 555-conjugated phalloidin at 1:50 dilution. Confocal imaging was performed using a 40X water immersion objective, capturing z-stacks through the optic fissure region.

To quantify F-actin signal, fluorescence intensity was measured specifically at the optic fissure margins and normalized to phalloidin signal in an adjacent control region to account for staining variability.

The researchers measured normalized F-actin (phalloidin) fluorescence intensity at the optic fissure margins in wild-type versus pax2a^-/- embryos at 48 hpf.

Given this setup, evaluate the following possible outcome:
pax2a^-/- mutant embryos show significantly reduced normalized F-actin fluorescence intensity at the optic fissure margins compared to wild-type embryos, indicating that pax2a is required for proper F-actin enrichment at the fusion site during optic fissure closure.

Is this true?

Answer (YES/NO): NO